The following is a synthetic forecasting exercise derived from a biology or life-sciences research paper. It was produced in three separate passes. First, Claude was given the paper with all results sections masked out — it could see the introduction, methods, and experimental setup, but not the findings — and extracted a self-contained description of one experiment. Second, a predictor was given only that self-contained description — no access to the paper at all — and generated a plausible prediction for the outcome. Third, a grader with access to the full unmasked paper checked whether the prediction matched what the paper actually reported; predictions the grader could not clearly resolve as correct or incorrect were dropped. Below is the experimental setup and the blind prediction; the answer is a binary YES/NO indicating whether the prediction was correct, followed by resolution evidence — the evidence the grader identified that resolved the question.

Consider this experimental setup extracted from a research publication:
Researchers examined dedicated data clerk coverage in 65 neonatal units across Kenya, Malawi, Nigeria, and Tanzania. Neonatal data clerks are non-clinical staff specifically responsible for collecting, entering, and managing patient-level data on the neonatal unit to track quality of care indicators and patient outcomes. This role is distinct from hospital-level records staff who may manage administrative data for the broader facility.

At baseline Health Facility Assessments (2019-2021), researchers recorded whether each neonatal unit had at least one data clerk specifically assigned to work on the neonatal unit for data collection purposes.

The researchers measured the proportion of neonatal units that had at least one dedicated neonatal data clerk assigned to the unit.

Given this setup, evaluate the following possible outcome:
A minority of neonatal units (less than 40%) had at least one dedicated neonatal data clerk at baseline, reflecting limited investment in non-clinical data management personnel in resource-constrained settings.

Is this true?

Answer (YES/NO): NO